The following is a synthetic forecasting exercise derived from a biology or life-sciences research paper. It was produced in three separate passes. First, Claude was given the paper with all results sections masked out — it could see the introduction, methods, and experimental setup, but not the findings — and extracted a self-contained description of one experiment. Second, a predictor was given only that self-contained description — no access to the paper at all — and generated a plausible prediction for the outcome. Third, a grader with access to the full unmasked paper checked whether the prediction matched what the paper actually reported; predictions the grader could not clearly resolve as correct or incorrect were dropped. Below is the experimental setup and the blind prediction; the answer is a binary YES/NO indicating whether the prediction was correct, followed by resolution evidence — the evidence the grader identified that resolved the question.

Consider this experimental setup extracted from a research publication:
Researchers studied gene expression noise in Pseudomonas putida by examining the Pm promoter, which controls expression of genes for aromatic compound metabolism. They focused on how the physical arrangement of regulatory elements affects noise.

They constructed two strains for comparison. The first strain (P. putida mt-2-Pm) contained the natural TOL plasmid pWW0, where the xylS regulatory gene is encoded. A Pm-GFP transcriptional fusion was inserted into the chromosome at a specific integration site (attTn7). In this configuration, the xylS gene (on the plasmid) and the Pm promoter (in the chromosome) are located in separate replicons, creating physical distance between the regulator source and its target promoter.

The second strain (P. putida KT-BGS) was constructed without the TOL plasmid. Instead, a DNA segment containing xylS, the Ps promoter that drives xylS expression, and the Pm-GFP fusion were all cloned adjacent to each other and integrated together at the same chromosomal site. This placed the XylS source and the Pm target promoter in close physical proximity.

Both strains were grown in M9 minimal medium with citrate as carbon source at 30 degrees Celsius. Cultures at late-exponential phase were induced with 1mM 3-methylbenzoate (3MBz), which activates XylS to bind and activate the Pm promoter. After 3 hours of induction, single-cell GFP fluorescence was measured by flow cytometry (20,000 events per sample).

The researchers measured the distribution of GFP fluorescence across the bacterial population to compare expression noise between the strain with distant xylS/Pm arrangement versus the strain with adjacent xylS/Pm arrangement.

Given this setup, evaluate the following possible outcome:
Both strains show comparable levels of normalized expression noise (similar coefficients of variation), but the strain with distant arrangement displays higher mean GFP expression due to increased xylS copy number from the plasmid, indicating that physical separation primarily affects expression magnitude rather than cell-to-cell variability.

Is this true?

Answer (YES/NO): NO